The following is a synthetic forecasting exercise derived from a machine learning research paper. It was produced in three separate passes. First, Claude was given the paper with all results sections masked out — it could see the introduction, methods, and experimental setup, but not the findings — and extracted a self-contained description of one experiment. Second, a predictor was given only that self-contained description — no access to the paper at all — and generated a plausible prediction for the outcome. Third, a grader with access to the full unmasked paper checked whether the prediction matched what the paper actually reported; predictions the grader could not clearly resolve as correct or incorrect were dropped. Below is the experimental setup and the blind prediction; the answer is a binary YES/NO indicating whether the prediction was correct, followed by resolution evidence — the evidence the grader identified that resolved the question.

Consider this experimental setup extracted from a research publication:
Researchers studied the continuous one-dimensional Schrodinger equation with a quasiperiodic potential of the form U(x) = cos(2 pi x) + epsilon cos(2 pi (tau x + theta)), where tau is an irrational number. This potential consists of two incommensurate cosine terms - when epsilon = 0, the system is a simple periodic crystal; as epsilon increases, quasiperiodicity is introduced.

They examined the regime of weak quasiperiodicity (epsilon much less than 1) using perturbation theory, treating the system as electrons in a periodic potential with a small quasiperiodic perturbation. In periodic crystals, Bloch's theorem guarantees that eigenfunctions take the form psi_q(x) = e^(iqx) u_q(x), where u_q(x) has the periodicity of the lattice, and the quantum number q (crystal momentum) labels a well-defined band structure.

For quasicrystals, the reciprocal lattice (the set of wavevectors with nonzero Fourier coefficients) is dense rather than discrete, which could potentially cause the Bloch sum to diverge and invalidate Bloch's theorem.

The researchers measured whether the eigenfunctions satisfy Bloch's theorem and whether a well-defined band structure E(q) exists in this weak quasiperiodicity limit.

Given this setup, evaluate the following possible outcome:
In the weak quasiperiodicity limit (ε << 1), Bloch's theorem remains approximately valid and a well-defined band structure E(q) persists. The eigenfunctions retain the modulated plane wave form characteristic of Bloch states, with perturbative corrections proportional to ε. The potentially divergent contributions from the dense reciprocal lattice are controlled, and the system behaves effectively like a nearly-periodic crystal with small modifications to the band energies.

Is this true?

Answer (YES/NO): YES